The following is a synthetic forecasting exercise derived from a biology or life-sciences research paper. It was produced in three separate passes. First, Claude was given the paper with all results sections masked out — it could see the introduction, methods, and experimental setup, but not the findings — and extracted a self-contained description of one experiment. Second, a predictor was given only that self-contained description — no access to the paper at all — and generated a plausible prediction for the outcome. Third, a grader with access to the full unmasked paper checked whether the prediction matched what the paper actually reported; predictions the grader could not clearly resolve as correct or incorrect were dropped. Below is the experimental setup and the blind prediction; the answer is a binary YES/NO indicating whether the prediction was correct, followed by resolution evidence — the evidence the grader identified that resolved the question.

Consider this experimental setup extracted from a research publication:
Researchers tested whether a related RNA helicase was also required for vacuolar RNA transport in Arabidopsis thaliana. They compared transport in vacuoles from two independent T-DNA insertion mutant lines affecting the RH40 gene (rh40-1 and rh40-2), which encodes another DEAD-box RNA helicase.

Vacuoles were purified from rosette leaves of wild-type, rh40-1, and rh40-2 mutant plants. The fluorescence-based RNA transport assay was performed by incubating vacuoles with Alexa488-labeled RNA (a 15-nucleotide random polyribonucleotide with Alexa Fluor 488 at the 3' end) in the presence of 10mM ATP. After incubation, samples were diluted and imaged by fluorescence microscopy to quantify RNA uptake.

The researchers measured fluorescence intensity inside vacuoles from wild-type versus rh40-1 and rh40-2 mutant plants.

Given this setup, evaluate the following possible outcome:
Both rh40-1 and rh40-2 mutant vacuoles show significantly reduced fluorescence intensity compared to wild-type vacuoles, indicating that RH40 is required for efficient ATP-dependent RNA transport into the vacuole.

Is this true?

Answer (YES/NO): NO